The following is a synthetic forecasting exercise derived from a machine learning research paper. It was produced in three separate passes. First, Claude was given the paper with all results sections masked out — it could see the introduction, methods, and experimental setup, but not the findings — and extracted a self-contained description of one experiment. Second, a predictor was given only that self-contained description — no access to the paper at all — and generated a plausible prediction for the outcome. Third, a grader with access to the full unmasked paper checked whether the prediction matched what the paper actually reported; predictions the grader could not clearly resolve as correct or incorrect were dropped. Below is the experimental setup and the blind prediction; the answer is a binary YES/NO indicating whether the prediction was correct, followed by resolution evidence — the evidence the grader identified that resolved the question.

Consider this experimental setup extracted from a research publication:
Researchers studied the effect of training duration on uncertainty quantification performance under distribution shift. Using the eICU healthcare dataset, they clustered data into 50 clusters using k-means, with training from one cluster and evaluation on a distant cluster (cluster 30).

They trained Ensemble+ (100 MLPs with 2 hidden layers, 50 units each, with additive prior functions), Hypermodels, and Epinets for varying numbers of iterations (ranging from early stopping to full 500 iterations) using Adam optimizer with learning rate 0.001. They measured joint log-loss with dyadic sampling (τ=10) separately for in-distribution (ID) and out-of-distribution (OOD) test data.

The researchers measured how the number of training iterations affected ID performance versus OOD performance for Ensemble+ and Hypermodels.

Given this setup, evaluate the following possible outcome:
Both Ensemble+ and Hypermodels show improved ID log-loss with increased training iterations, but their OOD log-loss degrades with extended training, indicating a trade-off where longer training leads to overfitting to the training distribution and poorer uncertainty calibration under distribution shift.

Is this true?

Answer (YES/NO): NO